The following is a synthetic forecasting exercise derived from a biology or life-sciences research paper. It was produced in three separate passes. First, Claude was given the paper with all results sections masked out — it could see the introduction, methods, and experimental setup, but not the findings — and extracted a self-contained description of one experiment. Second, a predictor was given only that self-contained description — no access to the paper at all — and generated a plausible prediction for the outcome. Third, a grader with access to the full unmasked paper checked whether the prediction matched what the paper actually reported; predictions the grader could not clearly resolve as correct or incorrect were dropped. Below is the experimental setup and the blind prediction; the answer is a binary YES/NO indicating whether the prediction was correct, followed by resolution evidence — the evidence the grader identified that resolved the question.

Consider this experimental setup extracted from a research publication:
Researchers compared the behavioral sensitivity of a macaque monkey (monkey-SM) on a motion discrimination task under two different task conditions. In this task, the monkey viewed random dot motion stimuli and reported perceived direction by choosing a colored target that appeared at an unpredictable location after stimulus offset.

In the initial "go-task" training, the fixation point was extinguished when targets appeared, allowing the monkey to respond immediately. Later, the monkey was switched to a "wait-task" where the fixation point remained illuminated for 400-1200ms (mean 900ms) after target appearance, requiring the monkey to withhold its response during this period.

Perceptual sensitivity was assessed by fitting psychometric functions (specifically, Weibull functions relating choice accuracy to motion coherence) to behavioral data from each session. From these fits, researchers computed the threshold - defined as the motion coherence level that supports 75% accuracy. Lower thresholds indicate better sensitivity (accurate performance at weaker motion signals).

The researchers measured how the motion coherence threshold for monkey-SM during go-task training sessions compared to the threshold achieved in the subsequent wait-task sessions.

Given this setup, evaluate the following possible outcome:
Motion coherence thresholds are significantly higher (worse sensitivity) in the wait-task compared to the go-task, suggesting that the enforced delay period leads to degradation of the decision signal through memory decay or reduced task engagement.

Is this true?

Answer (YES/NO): NO